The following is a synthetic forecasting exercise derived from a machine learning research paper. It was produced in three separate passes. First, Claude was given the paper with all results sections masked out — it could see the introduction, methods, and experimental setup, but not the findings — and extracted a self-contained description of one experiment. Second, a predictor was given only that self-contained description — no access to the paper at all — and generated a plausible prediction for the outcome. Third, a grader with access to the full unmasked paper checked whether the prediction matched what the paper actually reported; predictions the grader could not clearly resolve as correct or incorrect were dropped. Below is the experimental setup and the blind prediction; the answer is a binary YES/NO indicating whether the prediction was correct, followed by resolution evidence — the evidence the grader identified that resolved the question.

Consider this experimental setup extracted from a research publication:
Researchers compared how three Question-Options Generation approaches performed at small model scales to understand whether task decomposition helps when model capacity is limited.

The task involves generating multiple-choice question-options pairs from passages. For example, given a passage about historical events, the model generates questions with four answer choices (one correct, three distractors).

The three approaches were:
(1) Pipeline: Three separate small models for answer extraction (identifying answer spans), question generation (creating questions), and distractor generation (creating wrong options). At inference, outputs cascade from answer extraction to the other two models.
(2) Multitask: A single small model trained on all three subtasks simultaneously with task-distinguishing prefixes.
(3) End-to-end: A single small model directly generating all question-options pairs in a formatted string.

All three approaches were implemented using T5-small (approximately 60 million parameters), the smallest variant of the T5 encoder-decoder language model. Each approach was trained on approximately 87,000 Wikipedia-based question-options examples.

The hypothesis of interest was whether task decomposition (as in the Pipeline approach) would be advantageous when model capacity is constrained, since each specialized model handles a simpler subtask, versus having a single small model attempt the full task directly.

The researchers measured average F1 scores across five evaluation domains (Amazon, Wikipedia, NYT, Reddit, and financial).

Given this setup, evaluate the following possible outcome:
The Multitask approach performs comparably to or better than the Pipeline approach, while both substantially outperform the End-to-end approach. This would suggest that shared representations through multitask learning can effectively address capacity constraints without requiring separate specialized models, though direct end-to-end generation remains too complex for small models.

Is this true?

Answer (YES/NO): NO